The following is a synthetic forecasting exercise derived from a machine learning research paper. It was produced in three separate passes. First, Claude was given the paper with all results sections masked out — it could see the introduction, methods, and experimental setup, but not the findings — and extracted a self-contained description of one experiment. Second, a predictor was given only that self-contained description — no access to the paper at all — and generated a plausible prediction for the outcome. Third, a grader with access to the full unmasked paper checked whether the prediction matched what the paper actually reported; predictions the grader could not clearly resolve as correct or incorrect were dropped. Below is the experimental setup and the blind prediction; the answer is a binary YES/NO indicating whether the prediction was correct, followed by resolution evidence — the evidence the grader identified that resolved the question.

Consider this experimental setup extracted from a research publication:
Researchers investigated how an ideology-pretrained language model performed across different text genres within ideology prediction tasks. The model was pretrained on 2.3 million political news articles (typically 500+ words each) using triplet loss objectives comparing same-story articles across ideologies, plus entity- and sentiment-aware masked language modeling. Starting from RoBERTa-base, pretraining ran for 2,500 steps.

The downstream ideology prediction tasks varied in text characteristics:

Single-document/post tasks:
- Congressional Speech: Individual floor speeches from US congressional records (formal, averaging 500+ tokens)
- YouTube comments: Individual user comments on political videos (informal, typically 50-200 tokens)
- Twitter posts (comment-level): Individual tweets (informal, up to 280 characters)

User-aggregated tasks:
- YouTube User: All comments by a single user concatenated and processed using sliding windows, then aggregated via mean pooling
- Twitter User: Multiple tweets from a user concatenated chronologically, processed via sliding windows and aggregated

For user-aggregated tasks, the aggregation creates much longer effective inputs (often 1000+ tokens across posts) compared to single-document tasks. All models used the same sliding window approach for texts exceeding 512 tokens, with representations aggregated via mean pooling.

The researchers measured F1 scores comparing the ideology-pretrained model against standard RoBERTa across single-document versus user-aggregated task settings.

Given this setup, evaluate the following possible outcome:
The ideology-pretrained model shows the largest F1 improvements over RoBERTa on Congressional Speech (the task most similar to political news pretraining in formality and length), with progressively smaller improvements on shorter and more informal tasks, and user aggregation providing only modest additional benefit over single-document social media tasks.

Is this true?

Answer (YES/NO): NO